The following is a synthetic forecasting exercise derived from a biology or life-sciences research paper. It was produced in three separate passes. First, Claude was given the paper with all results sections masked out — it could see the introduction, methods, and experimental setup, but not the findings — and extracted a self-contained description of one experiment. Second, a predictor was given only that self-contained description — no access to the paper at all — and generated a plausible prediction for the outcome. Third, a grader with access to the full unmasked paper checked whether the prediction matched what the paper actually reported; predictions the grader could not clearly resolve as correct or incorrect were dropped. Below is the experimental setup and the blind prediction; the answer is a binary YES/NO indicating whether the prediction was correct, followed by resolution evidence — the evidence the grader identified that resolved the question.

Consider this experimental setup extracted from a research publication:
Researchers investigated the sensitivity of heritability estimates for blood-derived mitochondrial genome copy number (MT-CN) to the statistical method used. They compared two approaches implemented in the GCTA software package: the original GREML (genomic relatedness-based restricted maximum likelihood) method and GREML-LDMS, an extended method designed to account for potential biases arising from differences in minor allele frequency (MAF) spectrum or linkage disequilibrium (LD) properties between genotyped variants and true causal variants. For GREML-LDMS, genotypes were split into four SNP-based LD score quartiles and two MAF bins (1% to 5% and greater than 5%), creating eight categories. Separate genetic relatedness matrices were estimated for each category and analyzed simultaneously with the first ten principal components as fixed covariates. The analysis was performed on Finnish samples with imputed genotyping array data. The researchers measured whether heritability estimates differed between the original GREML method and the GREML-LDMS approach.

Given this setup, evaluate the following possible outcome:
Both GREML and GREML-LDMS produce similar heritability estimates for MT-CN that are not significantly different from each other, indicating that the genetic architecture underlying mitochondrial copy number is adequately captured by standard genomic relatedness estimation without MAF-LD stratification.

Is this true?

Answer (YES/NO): YES